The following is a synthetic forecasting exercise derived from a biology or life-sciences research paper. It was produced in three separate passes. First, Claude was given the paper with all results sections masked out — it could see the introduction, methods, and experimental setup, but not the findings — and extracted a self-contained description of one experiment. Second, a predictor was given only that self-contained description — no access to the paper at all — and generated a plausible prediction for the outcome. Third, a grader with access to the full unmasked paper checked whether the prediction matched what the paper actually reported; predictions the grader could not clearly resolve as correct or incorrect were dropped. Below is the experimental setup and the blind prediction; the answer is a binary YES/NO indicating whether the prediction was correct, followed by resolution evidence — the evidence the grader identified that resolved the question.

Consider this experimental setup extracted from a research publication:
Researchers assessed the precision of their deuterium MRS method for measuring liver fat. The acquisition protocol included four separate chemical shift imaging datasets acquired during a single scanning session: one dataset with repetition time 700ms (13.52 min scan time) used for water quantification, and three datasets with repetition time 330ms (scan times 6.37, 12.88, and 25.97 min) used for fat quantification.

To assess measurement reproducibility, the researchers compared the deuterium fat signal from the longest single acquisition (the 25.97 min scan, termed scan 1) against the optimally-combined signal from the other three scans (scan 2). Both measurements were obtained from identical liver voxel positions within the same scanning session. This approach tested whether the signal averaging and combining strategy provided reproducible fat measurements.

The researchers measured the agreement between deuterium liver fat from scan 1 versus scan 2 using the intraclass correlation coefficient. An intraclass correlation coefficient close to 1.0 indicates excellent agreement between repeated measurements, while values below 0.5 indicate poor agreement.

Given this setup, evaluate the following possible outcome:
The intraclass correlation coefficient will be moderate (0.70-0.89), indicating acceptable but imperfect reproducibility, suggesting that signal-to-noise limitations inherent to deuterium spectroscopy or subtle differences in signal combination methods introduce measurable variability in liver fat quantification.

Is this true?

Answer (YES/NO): NO